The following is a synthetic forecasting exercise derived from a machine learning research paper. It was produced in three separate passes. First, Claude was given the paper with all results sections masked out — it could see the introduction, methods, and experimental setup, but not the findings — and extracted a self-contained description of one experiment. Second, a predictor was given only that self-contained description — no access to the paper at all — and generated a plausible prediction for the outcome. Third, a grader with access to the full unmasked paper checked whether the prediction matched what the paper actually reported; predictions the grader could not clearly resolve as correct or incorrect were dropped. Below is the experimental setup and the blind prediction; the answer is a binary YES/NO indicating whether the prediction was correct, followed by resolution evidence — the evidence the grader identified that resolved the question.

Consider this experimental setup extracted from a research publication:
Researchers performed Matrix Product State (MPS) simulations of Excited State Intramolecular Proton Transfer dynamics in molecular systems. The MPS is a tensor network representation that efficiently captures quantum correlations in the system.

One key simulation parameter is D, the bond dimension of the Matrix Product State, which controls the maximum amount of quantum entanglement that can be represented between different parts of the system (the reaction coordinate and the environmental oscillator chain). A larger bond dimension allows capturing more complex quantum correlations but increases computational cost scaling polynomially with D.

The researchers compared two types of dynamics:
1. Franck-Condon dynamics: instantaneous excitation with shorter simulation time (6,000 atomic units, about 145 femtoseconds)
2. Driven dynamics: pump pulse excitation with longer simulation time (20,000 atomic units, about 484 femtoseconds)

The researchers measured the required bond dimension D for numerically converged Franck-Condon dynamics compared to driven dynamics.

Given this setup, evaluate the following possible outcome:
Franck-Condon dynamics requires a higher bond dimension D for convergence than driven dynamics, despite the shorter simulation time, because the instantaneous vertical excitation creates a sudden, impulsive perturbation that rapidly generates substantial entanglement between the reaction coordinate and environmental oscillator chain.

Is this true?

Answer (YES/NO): NO